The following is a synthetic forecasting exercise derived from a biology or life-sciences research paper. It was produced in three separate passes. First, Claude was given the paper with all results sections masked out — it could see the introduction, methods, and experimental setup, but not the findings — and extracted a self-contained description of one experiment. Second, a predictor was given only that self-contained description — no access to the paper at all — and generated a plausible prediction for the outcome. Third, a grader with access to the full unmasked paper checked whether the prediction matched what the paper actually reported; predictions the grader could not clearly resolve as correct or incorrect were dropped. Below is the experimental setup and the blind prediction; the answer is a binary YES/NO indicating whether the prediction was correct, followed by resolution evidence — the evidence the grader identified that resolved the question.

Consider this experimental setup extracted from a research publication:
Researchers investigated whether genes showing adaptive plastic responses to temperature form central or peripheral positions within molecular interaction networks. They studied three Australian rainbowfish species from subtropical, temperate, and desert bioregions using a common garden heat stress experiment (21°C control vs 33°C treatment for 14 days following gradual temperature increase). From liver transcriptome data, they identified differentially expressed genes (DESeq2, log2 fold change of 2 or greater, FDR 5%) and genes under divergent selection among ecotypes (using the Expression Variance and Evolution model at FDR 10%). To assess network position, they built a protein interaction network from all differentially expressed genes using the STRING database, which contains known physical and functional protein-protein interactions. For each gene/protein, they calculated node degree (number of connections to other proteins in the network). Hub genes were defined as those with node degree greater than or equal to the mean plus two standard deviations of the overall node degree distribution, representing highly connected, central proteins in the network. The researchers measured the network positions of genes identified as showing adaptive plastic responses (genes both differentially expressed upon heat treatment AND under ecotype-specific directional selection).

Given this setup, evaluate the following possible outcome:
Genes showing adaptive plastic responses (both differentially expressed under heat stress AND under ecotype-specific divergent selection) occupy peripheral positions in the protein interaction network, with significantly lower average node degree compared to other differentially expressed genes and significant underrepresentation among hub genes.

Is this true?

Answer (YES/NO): NO